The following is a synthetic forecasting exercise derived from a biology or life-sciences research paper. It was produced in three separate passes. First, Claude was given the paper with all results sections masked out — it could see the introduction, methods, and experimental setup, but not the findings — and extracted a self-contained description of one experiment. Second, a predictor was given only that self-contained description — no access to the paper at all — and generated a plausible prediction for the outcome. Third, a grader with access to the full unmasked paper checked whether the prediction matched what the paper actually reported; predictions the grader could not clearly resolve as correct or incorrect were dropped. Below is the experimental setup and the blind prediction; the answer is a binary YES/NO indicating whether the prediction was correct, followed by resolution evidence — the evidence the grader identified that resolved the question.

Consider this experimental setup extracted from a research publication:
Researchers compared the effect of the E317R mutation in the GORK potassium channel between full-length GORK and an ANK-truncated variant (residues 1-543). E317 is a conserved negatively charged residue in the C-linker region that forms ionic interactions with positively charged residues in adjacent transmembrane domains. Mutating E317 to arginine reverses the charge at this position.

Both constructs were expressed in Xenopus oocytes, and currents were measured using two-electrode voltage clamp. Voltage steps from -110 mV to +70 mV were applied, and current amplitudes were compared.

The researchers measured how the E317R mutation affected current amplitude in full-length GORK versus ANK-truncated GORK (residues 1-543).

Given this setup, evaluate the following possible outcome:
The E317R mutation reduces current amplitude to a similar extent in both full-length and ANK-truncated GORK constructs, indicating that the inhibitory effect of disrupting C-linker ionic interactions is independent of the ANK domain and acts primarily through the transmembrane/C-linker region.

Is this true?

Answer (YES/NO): NO